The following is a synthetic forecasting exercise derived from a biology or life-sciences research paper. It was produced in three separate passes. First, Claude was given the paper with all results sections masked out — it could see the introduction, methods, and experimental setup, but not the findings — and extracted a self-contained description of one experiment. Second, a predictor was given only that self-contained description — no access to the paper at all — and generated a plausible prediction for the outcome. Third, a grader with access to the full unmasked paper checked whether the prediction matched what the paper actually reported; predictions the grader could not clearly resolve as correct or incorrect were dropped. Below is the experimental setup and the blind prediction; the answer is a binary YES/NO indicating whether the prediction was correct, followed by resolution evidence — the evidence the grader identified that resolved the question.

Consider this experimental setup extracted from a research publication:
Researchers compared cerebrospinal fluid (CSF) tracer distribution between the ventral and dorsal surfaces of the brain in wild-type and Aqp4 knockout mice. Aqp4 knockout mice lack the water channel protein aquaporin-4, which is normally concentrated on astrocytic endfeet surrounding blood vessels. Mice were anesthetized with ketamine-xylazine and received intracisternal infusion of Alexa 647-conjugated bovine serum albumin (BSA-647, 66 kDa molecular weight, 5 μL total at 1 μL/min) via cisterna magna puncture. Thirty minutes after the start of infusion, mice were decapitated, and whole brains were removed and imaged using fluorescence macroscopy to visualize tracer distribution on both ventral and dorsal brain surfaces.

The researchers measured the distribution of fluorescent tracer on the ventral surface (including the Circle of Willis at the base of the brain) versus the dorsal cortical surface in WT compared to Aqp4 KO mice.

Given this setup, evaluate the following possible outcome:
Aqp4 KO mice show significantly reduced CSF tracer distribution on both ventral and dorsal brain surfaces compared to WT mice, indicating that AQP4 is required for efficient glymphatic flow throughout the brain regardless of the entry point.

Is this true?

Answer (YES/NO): NO